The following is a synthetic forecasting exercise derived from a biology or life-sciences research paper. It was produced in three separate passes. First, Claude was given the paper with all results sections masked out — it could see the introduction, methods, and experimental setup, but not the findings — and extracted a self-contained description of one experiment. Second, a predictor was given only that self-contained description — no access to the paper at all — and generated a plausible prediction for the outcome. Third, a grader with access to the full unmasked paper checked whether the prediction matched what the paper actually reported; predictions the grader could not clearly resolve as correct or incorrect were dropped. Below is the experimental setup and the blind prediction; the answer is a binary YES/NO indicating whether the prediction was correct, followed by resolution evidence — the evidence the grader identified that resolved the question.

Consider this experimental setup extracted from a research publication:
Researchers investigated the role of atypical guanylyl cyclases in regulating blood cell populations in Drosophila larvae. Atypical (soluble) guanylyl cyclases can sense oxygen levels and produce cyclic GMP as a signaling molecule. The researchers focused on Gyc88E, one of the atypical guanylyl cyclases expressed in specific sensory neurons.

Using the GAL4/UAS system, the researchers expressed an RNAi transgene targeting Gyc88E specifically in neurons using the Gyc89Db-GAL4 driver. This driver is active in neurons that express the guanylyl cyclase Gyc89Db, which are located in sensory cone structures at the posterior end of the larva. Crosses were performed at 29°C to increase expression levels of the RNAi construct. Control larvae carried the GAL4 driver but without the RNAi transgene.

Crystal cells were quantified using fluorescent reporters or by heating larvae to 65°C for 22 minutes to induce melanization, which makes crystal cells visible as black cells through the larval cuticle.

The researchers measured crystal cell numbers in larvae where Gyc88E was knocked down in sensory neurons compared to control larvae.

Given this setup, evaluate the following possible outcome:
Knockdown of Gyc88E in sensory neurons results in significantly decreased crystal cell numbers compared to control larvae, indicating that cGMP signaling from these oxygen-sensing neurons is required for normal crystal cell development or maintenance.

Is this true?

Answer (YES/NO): YES